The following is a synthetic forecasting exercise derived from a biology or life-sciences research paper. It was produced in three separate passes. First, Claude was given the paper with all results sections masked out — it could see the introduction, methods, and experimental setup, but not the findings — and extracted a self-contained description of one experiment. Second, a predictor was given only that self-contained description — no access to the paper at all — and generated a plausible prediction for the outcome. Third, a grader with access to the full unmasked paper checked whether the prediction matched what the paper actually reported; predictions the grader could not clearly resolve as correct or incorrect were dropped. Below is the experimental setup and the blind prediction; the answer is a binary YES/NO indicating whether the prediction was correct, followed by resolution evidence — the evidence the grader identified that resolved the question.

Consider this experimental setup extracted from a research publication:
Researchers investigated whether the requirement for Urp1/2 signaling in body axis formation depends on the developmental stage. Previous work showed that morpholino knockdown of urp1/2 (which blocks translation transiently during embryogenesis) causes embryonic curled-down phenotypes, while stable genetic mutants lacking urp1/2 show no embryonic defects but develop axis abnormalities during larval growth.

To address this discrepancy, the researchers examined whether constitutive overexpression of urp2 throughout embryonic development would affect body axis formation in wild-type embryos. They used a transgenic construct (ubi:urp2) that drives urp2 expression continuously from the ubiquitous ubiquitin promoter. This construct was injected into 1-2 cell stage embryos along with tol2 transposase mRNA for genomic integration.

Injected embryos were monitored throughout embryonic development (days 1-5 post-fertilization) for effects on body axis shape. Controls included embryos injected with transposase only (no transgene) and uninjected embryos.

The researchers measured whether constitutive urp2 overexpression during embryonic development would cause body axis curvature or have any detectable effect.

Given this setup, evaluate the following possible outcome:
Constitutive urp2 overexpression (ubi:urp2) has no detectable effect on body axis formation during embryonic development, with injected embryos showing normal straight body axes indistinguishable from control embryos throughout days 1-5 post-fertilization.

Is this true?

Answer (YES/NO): NO